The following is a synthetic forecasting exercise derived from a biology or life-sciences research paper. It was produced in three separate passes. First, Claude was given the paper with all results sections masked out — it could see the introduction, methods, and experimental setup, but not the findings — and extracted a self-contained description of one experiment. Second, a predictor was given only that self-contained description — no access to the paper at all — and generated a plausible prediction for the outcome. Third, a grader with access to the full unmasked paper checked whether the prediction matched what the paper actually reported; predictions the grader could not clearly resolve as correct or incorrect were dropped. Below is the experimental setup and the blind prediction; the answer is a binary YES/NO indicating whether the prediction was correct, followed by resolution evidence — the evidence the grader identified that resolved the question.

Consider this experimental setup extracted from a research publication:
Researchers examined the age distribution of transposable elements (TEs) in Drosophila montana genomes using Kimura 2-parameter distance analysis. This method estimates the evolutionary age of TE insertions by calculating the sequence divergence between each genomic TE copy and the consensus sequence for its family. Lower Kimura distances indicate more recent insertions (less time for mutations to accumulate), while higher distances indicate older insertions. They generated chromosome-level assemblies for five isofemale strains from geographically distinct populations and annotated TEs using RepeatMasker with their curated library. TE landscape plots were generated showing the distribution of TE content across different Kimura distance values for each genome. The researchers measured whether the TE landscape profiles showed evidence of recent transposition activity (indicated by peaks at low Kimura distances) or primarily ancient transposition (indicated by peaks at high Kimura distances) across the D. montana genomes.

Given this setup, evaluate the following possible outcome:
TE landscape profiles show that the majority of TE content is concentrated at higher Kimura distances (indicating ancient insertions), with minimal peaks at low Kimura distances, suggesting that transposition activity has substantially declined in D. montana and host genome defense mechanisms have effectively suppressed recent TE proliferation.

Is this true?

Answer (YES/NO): NO